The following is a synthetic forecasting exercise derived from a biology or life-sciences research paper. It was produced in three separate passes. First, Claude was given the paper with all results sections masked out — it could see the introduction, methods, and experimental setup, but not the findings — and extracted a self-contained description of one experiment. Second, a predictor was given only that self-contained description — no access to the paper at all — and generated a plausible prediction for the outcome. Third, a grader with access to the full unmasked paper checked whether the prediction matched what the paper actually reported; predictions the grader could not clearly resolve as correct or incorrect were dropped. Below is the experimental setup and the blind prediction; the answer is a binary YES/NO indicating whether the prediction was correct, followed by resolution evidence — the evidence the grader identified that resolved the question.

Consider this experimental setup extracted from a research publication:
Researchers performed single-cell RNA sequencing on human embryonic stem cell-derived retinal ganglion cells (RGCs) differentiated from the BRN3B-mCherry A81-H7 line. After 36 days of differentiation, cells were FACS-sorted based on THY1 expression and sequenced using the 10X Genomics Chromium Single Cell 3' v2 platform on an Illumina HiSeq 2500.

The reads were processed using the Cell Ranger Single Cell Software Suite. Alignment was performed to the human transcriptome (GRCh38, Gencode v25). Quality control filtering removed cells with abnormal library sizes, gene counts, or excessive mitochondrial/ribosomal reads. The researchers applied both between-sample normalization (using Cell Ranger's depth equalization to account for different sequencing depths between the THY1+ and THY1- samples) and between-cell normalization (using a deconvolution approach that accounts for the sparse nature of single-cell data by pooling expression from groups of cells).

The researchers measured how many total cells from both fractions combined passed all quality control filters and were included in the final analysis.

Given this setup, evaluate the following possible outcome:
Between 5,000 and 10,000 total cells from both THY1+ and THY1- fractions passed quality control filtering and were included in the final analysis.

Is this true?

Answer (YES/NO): NO